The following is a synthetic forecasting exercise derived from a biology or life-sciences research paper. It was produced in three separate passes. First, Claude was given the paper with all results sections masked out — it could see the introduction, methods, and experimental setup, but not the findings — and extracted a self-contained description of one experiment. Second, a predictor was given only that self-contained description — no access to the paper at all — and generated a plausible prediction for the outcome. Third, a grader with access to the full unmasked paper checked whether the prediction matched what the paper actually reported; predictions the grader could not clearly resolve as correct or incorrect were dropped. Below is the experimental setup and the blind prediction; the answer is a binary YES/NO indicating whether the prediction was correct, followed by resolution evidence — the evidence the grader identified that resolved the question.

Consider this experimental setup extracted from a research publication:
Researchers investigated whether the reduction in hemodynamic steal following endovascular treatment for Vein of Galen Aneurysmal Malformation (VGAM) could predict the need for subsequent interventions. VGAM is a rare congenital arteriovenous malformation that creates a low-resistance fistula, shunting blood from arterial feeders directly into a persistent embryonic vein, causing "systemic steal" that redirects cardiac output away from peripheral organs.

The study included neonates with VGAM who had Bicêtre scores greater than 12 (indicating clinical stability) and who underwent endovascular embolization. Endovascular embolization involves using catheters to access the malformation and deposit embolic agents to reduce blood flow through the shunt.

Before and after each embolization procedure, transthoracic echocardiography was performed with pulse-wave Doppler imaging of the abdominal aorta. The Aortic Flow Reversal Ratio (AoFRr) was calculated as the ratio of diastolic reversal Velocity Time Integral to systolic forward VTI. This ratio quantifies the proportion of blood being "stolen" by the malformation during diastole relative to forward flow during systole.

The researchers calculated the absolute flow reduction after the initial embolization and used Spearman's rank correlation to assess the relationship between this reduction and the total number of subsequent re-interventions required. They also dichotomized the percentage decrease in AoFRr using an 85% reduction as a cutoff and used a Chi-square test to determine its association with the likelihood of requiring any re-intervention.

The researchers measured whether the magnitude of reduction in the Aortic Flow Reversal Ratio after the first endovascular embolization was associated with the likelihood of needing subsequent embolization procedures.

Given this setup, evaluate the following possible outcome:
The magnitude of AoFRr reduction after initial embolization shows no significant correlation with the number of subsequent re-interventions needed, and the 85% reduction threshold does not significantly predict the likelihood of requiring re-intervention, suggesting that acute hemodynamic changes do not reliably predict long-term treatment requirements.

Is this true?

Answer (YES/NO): NO